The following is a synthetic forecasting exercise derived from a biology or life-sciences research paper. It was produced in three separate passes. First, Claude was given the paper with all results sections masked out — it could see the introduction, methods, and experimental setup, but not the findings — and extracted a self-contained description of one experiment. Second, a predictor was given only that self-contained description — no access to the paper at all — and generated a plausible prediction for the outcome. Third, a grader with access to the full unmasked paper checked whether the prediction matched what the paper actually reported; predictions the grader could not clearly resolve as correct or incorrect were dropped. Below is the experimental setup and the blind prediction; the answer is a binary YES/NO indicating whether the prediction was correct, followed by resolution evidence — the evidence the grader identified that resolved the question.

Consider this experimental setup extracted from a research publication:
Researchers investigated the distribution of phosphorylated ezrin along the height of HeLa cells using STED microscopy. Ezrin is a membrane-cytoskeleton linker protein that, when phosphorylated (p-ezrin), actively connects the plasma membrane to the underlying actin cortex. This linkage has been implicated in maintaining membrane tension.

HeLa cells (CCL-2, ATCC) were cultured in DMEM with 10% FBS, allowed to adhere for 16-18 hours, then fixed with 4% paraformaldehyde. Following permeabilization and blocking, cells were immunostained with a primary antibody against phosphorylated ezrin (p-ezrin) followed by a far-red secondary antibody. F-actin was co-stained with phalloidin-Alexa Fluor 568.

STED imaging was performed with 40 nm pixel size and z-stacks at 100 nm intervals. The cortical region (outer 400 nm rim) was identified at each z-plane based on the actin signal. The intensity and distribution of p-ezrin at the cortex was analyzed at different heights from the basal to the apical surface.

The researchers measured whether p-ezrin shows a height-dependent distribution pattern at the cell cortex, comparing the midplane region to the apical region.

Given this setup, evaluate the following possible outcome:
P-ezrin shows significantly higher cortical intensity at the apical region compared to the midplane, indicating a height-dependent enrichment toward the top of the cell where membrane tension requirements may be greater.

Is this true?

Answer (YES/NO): NO